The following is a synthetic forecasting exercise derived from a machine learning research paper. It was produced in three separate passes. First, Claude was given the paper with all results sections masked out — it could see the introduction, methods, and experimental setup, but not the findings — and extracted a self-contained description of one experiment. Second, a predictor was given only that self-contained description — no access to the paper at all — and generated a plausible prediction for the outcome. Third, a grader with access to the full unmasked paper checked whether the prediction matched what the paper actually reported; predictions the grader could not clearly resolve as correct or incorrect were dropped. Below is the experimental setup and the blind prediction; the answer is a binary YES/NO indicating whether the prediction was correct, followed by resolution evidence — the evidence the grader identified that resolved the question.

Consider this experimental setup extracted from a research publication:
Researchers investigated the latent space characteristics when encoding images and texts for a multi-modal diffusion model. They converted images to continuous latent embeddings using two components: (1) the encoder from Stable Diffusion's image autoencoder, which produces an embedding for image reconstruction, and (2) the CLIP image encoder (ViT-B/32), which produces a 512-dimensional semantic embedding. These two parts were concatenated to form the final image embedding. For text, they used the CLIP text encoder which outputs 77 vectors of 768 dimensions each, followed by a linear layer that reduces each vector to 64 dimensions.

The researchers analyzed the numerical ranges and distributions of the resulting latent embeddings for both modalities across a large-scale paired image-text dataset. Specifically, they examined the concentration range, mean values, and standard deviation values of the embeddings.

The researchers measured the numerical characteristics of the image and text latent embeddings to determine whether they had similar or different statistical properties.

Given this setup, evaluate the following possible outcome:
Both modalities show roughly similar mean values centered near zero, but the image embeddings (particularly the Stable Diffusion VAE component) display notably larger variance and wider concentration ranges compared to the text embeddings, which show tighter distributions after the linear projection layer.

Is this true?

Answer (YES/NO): NO